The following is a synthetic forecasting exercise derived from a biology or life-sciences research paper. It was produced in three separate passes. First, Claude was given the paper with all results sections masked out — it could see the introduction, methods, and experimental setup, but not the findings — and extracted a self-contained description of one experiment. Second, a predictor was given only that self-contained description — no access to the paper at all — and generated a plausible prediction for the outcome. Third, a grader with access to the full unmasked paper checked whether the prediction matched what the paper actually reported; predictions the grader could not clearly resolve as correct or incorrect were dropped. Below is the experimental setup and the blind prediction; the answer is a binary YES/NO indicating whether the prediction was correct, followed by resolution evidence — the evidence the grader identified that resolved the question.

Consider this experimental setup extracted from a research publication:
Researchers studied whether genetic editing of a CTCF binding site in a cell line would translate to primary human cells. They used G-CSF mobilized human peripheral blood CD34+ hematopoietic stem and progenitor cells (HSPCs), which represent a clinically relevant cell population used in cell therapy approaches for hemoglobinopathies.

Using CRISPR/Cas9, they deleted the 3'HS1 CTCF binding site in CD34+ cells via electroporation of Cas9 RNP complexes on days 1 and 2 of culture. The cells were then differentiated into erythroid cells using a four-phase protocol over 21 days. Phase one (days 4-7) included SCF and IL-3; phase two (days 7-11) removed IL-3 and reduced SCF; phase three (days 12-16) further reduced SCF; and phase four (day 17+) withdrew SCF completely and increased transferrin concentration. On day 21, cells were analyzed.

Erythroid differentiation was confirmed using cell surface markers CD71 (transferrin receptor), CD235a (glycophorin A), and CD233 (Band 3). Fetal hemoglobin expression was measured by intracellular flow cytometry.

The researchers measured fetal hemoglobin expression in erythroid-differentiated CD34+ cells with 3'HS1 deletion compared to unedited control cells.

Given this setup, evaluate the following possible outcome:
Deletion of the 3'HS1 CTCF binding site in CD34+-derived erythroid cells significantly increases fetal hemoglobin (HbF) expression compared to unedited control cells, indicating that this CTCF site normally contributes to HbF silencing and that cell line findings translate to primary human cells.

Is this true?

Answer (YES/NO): YES